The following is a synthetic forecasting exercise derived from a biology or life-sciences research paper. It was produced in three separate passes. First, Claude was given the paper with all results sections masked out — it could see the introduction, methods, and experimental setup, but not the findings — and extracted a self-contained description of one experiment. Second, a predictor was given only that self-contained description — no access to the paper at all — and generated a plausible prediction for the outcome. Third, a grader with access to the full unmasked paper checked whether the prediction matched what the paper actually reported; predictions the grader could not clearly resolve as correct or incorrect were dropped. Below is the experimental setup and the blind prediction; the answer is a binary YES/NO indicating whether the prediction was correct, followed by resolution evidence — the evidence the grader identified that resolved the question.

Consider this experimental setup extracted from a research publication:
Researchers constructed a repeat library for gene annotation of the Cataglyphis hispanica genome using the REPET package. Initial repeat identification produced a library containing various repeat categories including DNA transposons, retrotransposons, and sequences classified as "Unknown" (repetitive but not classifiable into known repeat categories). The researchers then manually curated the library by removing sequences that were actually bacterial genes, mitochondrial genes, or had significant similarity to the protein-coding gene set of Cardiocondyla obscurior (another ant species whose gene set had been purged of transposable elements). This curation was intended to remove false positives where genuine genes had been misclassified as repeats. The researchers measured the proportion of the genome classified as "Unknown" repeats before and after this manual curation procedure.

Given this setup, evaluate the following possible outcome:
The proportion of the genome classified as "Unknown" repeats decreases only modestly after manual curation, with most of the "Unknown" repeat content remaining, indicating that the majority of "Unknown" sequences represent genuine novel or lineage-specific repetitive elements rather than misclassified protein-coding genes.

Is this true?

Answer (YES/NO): NO